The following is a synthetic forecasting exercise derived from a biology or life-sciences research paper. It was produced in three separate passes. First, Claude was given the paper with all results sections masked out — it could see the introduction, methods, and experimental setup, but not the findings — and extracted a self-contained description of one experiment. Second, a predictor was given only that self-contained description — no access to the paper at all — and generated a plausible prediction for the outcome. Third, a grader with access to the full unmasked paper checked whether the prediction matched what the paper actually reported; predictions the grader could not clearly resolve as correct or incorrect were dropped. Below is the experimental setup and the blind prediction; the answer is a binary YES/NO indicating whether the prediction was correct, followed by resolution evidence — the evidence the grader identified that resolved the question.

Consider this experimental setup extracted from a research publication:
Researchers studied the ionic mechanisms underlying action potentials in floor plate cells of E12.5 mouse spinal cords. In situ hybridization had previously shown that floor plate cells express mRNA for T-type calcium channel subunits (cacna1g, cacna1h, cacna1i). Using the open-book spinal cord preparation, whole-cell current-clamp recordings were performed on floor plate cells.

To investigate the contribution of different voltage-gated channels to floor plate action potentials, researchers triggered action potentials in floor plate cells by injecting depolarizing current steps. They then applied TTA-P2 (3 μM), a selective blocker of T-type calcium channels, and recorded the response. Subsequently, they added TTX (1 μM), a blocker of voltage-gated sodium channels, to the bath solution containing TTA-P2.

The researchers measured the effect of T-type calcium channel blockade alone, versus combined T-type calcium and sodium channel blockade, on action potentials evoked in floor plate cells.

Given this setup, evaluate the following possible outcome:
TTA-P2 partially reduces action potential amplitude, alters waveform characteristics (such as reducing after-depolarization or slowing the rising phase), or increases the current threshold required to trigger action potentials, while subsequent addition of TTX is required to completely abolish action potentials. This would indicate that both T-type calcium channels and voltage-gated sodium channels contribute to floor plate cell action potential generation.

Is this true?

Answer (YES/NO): YES